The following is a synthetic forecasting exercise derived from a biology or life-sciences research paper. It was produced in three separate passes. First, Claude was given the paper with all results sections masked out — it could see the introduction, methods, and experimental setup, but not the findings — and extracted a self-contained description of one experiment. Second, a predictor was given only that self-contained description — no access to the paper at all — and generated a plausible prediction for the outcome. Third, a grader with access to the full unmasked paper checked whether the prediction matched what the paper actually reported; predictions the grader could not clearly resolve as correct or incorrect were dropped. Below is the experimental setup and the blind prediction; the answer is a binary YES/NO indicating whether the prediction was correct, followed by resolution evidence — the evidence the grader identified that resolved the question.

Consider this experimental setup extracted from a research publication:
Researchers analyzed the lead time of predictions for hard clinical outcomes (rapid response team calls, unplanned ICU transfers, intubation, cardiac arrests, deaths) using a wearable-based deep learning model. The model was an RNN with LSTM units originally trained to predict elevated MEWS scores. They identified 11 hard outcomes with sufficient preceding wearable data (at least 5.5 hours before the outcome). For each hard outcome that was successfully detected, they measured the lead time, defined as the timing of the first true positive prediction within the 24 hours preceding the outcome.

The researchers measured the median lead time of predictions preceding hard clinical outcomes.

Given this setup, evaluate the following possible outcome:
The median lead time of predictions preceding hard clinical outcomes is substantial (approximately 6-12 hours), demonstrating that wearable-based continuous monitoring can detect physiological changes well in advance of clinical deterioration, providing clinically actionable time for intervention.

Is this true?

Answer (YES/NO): NO